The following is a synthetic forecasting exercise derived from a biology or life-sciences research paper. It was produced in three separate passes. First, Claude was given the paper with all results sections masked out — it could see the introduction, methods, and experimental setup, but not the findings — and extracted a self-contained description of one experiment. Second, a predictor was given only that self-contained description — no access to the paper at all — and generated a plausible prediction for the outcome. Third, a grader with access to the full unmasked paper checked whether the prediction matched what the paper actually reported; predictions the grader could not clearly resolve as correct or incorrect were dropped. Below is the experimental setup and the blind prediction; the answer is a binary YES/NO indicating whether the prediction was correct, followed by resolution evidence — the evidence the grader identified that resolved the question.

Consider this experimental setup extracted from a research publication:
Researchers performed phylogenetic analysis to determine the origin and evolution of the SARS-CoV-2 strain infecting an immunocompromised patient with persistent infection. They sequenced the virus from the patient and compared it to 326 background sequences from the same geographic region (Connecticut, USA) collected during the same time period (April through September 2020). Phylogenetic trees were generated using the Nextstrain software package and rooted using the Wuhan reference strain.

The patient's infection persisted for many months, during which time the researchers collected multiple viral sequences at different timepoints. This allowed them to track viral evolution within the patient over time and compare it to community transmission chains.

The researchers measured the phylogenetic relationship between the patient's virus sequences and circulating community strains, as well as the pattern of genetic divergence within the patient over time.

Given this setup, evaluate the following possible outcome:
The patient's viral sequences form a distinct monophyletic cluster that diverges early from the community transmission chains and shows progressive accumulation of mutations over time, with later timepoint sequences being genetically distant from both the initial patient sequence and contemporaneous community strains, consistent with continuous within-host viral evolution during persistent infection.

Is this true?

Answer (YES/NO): YES